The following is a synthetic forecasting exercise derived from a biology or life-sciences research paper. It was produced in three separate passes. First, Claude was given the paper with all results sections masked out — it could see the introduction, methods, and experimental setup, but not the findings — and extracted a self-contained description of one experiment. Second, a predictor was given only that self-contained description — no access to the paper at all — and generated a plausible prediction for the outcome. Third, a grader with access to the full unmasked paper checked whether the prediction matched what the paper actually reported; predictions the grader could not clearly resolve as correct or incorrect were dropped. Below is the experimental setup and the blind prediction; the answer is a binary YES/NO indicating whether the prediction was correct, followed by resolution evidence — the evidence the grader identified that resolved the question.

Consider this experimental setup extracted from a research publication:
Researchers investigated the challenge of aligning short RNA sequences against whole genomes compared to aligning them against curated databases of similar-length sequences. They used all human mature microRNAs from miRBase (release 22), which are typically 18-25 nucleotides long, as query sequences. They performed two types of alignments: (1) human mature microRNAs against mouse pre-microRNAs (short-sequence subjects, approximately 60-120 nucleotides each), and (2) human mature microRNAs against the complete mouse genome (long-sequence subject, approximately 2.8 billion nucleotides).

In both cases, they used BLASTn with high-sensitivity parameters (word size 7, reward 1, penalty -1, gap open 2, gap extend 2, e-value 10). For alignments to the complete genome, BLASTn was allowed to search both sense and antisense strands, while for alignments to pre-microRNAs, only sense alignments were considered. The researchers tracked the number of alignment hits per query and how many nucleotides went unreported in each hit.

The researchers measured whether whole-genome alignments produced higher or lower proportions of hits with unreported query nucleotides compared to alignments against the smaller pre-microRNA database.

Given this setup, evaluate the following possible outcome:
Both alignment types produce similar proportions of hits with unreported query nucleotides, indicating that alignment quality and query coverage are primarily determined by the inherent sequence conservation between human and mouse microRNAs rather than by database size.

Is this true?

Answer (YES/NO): NO